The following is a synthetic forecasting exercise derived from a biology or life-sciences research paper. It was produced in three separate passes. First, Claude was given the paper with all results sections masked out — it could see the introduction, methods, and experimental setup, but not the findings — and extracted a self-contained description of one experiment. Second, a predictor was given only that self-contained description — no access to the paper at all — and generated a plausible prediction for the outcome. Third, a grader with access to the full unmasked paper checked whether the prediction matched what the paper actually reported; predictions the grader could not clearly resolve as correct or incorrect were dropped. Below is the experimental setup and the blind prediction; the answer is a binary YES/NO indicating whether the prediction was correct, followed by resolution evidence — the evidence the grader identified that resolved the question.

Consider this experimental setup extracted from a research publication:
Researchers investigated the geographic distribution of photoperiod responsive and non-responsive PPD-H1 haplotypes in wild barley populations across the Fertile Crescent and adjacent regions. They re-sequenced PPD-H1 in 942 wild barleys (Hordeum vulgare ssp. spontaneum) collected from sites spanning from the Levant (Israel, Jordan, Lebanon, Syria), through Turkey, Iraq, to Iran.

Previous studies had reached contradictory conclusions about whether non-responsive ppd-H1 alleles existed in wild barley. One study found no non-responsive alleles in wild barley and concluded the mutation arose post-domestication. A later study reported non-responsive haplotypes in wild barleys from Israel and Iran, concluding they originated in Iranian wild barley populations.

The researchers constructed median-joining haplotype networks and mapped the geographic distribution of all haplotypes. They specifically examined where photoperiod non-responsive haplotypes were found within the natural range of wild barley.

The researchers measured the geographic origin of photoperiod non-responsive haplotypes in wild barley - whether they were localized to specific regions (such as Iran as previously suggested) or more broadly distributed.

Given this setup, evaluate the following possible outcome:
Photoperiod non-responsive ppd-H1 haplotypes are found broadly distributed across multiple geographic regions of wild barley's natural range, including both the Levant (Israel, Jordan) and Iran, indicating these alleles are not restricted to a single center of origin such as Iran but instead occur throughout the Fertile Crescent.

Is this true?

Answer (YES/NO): NO